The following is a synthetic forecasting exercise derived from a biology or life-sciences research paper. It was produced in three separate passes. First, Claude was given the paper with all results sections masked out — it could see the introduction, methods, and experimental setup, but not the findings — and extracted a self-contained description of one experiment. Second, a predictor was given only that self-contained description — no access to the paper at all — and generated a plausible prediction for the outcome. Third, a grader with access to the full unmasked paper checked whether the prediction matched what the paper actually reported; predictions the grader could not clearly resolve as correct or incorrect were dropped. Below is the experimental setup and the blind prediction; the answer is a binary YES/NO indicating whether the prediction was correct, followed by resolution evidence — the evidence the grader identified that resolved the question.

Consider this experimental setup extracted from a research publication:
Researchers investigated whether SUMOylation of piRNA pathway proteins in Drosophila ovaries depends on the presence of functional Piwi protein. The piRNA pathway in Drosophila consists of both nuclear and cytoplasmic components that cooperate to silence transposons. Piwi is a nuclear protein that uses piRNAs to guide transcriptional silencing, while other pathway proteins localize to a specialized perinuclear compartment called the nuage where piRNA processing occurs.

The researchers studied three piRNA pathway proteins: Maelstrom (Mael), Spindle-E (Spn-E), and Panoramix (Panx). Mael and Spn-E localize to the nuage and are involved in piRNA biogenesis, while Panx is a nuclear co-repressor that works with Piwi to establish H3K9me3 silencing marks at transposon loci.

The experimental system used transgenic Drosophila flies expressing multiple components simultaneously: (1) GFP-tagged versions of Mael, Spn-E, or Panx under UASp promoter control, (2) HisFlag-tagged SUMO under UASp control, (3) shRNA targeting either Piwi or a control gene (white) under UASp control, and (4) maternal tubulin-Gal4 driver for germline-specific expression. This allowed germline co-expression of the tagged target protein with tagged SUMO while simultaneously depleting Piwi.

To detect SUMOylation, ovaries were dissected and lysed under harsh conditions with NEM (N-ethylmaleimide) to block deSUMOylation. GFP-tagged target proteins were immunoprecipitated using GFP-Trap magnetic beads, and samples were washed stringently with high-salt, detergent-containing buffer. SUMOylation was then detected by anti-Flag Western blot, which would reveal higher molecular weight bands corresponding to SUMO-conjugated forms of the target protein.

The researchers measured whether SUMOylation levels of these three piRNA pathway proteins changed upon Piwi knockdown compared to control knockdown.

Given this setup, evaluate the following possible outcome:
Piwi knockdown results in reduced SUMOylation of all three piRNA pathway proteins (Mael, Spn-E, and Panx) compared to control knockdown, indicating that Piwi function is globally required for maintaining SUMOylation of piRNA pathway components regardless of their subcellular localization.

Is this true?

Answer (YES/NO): NO